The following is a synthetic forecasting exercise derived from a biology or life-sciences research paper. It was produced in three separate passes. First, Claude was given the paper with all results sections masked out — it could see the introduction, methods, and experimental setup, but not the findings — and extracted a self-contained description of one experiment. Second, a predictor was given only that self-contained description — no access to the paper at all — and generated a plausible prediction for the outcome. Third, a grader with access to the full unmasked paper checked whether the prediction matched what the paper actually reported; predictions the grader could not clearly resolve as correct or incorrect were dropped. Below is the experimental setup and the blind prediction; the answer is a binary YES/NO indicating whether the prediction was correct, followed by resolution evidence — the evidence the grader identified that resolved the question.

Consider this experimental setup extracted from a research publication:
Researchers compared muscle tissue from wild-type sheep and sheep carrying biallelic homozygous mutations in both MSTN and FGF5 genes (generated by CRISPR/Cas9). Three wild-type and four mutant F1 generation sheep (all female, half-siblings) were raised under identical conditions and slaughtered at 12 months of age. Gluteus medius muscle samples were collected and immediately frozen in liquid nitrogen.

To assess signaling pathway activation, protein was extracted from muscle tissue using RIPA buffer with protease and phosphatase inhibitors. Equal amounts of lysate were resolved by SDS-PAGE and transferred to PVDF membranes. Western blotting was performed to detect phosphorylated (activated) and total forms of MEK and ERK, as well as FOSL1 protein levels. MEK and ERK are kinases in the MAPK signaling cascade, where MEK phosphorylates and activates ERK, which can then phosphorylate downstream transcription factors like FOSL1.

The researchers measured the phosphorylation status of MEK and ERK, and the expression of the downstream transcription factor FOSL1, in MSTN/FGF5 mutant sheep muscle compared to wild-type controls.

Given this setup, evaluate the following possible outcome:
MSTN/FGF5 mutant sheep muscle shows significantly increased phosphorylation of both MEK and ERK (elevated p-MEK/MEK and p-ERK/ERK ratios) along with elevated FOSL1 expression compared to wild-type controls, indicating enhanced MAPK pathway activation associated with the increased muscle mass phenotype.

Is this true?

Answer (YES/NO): NO